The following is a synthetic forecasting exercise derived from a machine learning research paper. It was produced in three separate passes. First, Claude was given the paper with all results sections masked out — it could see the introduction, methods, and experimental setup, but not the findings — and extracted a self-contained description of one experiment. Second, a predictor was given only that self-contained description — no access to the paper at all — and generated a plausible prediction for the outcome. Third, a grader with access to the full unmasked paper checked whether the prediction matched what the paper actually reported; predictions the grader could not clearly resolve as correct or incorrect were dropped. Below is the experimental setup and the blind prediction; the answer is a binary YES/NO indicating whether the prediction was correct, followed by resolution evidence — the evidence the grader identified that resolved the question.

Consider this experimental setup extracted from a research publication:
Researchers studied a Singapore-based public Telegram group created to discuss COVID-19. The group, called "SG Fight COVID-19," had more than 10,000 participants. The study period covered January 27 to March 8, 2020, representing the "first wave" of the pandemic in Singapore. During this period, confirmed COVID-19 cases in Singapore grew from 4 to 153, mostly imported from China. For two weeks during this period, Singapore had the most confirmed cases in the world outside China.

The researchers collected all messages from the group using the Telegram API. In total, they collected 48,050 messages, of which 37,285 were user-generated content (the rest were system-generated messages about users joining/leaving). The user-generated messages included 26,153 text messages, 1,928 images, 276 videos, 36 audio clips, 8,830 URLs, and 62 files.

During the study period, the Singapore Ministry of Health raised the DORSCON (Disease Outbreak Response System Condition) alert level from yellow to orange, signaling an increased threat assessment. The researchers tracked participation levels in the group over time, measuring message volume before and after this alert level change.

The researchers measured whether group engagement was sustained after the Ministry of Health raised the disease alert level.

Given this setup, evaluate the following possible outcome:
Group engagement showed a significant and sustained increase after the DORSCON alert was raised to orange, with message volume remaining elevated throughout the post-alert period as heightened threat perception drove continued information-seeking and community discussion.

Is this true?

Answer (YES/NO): NO